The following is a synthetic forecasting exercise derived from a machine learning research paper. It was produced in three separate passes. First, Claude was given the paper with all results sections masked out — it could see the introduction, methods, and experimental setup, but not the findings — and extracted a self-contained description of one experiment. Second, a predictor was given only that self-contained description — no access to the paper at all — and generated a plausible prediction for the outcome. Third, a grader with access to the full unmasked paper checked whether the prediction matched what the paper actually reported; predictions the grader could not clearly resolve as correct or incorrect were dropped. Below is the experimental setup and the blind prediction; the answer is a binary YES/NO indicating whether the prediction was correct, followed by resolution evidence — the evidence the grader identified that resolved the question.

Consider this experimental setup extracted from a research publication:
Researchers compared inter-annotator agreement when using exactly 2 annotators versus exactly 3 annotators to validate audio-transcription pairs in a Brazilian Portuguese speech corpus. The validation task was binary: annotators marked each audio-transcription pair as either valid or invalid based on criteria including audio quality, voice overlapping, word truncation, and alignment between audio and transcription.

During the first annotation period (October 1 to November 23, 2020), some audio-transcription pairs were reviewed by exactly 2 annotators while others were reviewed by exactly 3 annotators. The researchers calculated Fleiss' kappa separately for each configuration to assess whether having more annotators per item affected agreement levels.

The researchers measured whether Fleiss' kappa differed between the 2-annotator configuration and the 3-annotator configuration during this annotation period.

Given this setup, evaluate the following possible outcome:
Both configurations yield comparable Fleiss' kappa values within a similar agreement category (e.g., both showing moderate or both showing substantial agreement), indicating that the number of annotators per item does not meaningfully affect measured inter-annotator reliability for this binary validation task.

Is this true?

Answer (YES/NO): YES